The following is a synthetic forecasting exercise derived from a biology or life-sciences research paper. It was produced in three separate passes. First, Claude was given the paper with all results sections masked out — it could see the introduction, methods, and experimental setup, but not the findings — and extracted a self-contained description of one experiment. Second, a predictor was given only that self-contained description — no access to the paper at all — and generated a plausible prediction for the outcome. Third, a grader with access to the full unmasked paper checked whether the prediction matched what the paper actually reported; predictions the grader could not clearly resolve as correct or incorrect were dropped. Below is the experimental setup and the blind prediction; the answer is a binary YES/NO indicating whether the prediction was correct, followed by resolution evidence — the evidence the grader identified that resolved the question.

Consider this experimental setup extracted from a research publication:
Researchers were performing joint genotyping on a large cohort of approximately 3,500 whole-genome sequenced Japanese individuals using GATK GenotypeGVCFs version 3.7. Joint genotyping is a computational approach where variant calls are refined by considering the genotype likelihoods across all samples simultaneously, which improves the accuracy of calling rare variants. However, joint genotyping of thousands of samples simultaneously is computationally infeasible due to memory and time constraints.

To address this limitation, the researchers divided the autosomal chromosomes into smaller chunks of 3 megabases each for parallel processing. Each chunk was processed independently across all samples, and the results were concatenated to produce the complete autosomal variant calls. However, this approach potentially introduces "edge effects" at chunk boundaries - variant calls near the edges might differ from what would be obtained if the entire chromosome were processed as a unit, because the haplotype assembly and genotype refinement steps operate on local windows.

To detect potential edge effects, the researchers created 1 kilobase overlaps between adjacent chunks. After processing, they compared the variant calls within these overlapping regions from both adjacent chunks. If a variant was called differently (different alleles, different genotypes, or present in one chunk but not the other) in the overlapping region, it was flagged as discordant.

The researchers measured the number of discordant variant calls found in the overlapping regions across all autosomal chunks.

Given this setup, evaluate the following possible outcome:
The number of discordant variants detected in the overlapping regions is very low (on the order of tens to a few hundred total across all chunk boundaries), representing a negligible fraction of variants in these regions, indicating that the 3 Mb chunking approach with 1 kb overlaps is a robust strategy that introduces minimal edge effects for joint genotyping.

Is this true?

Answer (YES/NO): YES